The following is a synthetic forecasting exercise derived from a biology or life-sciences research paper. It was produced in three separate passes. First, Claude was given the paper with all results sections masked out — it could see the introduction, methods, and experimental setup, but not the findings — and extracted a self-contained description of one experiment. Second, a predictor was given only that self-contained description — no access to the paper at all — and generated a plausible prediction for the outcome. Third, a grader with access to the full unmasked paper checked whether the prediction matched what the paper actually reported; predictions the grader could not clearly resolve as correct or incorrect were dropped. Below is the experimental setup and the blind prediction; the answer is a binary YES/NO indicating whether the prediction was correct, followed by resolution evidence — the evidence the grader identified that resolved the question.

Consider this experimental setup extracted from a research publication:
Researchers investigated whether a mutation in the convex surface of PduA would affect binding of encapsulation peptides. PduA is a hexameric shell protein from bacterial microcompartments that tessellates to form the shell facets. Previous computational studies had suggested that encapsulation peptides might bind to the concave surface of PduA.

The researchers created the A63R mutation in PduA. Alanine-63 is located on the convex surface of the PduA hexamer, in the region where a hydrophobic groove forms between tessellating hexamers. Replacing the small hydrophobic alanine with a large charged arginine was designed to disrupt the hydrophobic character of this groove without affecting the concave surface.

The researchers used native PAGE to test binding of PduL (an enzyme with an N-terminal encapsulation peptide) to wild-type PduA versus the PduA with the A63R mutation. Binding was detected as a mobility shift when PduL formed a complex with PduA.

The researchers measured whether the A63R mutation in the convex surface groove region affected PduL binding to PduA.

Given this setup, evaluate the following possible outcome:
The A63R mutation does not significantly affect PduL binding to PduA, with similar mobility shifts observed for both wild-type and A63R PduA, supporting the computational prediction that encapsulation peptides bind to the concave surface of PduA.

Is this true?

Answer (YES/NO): NO